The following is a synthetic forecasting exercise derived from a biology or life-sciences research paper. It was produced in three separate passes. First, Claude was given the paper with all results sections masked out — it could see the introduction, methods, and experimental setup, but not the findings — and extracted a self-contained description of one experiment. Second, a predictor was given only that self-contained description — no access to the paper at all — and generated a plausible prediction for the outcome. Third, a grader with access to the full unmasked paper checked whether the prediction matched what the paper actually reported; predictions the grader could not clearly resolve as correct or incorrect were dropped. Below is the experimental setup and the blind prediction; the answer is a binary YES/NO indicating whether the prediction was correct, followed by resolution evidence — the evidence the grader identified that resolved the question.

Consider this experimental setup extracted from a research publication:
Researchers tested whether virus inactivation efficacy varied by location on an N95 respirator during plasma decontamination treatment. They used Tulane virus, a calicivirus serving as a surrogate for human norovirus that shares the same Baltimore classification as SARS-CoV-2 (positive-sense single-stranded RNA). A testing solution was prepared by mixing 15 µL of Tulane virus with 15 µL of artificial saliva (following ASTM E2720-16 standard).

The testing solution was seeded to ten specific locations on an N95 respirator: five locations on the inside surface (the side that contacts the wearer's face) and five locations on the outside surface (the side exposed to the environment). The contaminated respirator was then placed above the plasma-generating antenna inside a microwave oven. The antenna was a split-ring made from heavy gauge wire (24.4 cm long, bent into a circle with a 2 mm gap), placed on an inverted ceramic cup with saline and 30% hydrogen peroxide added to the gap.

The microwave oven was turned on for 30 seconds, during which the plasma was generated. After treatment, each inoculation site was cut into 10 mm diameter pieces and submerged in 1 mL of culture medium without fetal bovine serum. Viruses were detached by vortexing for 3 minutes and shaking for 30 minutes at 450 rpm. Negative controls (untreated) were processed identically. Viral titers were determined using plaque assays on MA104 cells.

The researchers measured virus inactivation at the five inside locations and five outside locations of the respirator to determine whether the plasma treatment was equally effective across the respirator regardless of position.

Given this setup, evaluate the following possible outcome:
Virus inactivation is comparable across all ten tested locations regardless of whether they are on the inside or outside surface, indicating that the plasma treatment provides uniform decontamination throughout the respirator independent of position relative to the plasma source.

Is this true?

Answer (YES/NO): YES